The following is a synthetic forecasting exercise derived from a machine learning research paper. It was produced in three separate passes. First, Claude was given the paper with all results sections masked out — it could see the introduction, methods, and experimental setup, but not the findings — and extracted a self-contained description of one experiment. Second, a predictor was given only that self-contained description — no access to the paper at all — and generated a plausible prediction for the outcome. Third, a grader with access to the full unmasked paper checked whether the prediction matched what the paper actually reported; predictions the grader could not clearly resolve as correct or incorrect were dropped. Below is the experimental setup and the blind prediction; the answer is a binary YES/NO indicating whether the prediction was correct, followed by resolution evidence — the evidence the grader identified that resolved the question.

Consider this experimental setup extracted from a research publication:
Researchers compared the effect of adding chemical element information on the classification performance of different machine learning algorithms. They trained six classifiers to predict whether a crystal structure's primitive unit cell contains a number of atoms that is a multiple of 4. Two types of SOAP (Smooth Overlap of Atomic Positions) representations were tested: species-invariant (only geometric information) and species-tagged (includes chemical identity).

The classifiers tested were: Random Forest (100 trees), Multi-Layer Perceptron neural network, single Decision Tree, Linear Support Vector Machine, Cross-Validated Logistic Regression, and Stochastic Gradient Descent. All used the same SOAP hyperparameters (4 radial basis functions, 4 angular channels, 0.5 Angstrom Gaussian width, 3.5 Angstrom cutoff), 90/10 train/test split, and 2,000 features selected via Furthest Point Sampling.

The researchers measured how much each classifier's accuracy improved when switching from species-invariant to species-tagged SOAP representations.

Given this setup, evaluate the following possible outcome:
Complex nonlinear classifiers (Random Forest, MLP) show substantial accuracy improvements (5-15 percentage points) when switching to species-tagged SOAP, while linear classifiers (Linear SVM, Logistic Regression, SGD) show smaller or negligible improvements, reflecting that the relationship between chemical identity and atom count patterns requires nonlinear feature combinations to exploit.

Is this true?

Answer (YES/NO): NO